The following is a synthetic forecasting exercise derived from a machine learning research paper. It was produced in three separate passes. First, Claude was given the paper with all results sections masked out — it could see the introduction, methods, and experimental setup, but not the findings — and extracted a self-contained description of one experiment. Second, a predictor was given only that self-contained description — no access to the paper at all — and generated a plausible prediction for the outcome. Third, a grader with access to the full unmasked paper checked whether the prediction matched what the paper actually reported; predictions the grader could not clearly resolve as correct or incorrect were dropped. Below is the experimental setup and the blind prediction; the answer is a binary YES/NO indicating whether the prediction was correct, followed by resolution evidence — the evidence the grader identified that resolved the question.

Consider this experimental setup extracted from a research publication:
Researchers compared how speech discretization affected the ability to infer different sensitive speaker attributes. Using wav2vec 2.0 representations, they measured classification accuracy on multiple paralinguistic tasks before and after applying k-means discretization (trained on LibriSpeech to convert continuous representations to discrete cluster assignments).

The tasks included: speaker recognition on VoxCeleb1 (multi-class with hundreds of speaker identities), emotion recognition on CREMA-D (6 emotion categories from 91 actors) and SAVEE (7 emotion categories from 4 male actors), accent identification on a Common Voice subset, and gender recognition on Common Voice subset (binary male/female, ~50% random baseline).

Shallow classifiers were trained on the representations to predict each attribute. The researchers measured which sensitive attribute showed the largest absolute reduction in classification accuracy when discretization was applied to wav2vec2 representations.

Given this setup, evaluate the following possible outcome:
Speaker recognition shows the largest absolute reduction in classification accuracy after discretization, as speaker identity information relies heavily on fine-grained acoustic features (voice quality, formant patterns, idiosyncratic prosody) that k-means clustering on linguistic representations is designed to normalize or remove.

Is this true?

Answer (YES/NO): NO